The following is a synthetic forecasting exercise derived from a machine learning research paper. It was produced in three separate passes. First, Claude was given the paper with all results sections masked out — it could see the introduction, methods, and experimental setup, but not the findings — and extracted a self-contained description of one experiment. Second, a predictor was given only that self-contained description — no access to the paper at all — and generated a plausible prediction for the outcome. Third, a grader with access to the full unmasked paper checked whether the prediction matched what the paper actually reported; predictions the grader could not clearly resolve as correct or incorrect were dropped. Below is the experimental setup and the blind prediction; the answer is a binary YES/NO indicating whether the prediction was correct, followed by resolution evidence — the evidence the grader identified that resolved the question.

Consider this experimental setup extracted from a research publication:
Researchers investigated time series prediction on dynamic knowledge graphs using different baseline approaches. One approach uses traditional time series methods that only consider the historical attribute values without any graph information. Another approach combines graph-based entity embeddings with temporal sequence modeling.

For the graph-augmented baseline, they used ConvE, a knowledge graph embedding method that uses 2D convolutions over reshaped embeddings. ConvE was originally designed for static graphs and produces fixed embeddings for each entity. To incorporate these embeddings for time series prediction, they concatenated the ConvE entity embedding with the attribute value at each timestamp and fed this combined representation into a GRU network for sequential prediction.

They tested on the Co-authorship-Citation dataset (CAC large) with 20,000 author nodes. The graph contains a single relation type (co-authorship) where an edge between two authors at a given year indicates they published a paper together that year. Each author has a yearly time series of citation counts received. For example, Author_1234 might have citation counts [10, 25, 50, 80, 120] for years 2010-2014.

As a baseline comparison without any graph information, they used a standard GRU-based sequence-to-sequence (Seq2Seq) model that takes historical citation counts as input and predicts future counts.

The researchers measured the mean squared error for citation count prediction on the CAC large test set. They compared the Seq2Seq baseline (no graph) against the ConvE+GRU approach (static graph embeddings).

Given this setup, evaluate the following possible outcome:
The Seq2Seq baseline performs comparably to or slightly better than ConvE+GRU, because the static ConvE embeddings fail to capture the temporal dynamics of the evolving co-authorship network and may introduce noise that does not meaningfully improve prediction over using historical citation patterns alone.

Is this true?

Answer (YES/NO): NO